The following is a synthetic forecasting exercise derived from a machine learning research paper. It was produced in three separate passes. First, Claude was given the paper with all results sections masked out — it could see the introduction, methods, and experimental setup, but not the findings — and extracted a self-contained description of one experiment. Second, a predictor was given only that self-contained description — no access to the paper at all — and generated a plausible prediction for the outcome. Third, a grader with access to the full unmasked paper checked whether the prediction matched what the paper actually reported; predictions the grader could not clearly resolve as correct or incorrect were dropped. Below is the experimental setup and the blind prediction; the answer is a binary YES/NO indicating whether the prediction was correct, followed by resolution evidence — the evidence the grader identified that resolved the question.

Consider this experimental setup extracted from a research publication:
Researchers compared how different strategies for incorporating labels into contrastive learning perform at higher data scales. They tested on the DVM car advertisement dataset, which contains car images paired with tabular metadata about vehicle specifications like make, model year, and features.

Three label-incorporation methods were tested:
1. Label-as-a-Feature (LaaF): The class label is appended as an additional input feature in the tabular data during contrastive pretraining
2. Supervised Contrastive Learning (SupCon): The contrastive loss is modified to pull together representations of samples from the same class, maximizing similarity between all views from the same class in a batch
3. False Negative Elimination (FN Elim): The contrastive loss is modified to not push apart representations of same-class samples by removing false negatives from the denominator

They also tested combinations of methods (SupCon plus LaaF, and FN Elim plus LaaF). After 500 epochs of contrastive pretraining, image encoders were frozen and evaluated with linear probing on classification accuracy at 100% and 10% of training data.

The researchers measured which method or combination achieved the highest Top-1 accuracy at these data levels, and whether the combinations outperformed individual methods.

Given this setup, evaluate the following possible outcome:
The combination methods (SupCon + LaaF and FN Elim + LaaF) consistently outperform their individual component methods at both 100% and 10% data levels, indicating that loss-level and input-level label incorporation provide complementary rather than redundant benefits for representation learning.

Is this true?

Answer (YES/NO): YES